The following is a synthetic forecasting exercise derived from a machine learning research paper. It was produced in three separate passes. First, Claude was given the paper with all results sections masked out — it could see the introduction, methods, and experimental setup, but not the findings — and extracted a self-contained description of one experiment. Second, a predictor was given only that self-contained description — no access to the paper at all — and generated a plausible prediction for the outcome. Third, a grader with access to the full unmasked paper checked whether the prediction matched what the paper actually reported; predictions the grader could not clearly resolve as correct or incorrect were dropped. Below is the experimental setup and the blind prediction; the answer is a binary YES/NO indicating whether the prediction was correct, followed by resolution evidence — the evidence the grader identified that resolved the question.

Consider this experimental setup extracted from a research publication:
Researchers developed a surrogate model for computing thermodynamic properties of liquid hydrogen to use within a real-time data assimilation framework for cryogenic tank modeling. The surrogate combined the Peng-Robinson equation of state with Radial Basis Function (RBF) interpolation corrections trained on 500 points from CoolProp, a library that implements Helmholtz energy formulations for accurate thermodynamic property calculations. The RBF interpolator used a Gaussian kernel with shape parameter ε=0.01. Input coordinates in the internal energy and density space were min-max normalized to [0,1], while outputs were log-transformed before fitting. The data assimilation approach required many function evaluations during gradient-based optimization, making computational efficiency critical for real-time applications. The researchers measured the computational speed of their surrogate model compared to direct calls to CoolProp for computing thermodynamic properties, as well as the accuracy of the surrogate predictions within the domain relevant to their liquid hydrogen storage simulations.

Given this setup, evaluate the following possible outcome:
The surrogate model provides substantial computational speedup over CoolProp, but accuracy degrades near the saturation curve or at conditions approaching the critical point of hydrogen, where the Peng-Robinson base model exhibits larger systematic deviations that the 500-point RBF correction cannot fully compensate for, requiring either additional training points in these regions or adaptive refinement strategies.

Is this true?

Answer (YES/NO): NO